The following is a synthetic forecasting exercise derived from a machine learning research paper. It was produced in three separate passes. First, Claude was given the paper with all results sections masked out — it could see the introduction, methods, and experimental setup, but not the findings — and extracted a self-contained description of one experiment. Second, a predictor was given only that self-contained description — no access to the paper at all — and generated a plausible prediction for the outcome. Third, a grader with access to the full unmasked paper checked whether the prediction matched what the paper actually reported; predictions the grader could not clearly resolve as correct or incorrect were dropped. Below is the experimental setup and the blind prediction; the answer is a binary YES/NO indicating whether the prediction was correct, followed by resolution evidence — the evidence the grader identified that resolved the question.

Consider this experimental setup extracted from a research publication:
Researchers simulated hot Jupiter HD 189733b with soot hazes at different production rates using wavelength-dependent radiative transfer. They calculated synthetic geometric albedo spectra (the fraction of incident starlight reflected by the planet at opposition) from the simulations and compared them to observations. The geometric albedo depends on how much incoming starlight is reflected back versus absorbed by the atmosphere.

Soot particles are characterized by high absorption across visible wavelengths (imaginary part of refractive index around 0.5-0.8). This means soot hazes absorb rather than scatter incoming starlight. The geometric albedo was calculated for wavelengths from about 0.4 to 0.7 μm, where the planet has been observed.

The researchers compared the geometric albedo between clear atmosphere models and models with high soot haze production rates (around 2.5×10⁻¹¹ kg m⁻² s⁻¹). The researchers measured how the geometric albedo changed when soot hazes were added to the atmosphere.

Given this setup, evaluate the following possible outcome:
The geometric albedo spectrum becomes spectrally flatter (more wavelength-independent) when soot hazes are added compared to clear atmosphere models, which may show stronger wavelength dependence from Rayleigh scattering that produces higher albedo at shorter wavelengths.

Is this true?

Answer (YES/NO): YES